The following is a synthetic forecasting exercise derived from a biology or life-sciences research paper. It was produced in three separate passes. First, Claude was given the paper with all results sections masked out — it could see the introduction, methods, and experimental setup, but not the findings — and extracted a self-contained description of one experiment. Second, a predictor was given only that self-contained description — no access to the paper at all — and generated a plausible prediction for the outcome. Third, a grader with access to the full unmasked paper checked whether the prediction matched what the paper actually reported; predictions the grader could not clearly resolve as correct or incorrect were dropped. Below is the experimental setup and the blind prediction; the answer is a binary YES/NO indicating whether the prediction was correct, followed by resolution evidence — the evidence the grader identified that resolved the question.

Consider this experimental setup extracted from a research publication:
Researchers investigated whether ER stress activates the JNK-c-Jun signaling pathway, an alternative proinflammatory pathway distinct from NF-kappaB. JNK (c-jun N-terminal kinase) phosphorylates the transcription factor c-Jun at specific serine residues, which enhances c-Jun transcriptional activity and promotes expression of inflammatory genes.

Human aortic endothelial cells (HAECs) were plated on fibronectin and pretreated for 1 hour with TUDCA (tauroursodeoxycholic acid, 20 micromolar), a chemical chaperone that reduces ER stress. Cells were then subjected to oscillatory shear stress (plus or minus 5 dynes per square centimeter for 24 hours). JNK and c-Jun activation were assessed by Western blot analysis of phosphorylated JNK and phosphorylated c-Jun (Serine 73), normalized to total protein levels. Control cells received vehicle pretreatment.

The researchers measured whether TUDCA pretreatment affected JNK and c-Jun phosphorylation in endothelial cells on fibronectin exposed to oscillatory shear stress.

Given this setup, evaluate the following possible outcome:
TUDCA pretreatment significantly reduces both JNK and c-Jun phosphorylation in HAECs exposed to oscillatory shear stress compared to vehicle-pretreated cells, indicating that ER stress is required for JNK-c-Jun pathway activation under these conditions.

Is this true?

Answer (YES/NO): YES